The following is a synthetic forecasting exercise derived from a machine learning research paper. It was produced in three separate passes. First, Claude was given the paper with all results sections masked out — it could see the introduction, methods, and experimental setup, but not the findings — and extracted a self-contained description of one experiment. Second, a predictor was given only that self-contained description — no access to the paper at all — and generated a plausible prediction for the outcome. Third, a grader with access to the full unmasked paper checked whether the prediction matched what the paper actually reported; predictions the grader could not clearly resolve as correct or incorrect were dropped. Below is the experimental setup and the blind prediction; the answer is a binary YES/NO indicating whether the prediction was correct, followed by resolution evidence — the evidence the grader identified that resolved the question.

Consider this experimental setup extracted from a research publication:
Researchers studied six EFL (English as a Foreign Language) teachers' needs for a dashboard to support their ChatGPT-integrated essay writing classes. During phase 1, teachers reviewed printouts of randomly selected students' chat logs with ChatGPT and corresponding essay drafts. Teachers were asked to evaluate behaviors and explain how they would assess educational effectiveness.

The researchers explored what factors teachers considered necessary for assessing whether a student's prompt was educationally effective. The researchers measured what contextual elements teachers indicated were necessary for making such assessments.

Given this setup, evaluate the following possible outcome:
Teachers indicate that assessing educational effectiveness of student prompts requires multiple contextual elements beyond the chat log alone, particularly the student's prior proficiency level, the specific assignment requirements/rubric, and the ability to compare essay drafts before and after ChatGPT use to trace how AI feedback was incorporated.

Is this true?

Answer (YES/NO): NO